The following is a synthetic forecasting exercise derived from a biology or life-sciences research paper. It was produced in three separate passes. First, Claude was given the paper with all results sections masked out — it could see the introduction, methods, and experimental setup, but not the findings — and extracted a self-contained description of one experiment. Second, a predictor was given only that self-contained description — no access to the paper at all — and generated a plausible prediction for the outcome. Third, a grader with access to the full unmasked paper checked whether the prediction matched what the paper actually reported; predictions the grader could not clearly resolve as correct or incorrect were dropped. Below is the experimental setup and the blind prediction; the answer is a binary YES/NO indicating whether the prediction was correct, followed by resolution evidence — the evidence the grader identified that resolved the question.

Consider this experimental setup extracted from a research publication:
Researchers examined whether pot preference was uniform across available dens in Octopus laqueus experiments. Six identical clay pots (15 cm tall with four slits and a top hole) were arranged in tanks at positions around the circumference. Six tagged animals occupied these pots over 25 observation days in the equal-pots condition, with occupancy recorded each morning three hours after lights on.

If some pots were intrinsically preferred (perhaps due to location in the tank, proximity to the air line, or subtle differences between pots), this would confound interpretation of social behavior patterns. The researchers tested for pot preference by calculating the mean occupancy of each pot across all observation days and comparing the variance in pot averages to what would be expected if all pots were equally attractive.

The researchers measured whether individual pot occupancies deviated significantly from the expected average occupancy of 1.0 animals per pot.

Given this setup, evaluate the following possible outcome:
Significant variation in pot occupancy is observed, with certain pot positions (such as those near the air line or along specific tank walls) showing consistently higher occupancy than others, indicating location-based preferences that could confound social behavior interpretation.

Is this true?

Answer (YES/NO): NO